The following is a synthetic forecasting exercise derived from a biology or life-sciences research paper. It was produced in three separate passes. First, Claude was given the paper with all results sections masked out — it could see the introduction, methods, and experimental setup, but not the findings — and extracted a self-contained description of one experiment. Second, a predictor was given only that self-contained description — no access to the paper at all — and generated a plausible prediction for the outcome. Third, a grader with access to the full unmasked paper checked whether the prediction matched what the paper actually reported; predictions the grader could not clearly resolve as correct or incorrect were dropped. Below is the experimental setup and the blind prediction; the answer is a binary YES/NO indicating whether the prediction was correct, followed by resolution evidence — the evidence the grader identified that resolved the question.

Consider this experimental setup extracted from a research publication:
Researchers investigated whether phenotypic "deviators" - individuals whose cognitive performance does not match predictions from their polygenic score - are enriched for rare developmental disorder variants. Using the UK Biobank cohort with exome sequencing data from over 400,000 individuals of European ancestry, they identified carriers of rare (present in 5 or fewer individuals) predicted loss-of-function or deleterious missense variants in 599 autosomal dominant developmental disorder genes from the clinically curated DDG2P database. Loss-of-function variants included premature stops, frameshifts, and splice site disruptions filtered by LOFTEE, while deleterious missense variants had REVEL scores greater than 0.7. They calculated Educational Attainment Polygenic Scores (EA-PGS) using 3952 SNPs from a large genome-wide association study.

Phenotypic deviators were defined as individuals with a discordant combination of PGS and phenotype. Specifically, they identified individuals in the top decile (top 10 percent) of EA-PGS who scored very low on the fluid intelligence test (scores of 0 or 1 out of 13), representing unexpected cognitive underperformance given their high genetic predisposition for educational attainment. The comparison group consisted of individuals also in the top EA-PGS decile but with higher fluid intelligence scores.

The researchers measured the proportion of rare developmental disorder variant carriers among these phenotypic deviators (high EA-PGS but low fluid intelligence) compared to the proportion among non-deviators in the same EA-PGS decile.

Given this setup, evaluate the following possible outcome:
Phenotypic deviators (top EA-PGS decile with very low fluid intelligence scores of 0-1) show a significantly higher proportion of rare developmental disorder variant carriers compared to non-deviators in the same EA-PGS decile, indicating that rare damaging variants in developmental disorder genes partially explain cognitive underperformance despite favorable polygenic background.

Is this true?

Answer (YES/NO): YES